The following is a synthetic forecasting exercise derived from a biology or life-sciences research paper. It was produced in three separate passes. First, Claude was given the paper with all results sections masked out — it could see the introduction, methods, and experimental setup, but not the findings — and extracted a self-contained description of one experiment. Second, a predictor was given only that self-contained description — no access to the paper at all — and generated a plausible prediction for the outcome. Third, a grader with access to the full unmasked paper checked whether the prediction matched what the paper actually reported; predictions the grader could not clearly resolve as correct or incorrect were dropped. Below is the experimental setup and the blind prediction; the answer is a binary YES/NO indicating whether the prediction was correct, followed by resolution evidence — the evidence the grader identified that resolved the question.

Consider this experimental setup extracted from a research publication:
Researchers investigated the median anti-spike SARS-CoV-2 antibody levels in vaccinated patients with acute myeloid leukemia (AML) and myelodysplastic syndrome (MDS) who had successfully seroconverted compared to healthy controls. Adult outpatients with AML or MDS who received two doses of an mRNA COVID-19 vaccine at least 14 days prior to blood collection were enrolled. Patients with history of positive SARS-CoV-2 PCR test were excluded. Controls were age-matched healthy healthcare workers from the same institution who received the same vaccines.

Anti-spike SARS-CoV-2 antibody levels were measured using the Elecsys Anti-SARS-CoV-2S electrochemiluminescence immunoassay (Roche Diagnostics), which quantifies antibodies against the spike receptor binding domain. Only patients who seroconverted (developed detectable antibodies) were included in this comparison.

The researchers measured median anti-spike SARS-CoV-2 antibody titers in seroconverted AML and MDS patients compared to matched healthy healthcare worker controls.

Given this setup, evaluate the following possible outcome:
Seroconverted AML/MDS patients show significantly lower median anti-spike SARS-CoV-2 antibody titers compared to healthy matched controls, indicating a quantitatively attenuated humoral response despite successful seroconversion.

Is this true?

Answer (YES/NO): YES